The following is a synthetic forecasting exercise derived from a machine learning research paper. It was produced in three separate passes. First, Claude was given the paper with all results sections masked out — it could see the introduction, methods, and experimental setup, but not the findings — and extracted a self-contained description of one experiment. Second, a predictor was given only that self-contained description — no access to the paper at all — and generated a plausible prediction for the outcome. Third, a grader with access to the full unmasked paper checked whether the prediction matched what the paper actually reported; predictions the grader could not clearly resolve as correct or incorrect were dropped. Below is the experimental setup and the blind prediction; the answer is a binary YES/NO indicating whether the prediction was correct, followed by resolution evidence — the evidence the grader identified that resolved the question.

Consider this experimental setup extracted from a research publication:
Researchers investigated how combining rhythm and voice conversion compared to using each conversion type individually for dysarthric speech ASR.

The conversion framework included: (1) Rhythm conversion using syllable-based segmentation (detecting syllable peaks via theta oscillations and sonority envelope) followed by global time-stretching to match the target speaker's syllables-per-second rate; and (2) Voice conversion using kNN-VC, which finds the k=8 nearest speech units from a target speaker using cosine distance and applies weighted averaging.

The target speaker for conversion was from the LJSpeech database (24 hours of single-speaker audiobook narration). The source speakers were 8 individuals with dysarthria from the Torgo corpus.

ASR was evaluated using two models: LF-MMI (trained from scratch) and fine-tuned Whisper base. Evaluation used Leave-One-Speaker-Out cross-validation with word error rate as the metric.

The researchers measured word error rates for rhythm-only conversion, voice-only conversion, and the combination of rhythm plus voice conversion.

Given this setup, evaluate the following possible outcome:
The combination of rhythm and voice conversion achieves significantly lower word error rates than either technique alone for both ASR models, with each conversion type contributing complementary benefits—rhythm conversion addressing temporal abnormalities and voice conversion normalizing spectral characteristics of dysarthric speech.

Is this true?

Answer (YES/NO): NO